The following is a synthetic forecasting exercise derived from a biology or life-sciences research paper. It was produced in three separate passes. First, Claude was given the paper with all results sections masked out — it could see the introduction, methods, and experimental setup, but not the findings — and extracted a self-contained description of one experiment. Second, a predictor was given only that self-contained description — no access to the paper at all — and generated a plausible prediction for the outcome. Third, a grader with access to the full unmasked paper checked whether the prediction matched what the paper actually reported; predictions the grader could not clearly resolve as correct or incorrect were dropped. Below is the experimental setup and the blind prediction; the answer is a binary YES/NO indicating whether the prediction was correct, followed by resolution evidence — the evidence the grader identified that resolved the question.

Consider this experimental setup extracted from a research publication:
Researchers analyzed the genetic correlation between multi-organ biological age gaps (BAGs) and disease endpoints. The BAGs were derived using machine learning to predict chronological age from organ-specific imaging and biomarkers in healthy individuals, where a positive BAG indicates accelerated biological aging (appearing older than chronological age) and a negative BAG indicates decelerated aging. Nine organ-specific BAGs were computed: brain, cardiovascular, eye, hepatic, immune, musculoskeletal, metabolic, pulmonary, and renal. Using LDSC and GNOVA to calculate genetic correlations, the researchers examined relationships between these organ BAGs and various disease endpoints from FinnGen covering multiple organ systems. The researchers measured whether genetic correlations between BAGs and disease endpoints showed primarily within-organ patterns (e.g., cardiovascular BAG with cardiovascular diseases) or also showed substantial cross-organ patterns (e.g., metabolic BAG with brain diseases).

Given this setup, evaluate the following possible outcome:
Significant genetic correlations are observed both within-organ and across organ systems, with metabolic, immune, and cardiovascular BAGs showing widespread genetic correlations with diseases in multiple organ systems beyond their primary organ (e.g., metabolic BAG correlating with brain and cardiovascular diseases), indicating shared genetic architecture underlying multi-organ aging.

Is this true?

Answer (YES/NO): NO